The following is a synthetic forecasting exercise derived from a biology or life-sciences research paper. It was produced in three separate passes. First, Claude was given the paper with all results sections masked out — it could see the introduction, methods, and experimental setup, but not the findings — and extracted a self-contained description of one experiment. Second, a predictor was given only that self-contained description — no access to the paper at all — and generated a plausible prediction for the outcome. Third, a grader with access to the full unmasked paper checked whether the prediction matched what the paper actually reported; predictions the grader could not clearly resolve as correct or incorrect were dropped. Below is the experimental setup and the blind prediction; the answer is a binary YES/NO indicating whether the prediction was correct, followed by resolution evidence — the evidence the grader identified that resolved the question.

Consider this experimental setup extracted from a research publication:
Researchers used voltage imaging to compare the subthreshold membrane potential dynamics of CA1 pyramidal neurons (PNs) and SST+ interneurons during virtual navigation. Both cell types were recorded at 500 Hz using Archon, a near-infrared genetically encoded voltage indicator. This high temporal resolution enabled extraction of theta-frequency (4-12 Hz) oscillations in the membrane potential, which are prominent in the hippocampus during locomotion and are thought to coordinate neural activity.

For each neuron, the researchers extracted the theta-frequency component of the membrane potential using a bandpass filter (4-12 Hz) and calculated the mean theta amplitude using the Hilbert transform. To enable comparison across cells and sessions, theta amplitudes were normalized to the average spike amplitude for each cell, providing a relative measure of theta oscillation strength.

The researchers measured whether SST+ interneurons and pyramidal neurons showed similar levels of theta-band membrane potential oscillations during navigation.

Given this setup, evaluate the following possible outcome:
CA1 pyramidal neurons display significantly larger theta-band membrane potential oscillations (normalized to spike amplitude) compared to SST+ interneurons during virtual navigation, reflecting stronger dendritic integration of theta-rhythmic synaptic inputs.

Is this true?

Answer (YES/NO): NO